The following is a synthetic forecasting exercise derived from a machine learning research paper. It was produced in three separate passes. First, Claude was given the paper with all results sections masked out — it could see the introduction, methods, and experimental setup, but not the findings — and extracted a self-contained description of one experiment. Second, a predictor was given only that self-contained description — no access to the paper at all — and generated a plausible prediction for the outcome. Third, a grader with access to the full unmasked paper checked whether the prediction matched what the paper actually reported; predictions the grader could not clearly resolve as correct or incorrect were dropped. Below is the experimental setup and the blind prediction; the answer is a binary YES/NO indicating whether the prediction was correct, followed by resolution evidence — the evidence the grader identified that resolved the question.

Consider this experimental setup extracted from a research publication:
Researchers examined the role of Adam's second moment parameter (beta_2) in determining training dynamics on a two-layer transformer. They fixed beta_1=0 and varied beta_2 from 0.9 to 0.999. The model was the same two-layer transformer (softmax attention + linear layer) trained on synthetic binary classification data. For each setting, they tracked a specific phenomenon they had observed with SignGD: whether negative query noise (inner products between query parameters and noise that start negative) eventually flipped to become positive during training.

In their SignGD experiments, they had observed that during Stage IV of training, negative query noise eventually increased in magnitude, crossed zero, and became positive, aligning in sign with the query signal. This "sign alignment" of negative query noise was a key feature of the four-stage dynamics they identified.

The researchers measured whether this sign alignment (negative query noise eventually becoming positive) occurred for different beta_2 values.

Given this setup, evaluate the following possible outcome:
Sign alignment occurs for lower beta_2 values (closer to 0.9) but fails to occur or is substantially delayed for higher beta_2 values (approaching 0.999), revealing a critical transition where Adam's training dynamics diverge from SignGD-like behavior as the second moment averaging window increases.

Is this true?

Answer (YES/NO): NO